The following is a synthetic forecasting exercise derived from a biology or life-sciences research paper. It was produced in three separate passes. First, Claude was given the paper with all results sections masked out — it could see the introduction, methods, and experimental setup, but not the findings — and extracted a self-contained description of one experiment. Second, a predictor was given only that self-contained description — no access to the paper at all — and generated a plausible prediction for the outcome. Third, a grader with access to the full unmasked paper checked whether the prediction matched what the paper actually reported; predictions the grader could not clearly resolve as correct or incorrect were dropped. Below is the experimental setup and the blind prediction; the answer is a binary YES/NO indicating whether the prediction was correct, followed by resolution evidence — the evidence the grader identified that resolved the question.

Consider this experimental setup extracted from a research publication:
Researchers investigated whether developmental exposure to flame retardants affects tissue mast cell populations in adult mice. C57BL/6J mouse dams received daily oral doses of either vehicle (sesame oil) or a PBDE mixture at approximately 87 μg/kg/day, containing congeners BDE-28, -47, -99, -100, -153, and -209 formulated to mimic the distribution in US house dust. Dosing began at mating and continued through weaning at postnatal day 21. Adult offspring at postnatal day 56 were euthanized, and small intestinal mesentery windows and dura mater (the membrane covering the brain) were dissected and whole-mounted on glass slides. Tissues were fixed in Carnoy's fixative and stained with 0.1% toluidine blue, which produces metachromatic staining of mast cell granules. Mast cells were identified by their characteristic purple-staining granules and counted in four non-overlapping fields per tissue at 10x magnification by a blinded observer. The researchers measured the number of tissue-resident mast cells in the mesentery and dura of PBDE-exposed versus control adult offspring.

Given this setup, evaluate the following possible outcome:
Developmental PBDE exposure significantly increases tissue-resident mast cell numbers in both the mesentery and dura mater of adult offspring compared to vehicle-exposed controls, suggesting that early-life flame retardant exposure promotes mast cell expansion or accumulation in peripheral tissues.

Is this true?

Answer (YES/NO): NO